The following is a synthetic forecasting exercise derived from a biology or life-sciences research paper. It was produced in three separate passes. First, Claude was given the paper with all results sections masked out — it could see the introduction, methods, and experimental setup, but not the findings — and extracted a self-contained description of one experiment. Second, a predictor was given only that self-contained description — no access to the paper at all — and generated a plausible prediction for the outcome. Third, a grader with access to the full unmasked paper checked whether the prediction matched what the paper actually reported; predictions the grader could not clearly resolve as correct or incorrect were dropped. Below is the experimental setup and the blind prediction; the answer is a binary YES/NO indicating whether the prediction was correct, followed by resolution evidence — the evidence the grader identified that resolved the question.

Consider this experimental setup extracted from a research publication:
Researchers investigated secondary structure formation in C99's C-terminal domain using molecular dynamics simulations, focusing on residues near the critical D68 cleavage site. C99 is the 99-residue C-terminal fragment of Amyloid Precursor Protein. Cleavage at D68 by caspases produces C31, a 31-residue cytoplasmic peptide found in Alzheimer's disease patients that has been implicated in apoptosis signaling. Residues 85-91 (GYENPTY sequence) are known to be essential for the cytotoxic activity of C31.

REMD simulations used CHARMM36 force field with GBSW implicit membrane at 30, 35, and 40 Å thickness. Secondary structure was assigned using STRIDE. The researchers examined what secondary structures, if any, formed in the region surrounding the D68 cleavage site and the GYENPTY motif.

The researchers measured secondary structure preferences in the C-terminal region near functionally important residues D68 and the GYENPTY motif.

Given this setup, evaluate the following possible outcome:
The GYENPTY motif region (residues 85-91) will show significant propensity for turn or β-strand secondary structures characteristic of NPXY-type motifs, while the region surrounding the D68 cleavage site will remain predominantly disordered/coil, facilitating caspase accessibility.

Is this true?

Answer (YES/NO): NO